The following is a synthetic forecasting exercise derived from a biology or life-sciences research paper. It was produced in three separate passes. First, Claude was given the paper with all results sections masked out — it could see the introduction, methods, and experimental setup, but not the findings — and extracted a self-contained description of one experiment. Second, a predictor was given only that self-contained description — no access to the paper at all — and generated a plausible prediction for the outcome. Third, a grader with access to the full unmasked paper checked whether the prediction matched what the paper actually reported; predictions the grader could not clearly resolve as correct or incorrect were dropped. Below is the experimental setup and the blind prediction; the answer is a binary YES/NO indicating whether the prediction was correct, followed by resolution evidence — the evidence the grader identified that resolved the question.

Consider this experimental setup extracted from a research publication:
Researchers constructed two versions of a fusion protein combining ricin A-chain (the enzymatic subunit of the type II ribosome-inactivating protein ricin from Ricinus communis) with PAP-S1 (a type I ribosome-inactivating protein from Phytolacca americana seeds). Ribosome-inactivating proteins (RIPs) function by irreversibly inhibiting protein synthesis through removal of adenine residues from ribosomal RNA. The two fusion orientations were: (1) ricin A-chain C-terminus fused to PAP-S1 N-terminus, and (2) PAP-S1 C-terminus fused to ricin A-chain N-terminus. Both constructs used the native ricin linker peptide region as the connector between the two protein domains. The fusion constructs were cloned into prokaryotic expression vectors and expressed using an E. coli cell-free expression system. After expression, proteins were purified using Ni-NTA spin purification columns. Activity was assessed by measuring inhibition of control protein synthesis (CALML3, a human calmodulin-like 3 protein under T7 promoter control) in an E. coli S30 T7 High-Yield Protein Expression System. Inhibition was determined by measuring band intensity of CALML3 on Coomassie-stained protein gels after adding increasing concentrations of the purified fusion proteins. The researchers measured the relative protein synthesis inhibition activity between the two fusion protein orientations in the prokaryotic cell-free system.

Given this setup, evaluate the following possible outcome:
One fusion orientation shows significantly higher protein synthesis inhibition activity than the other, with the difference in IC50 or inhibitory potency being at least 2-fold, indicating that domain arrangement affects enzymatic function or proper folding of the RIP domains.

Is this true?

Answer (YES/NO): YES